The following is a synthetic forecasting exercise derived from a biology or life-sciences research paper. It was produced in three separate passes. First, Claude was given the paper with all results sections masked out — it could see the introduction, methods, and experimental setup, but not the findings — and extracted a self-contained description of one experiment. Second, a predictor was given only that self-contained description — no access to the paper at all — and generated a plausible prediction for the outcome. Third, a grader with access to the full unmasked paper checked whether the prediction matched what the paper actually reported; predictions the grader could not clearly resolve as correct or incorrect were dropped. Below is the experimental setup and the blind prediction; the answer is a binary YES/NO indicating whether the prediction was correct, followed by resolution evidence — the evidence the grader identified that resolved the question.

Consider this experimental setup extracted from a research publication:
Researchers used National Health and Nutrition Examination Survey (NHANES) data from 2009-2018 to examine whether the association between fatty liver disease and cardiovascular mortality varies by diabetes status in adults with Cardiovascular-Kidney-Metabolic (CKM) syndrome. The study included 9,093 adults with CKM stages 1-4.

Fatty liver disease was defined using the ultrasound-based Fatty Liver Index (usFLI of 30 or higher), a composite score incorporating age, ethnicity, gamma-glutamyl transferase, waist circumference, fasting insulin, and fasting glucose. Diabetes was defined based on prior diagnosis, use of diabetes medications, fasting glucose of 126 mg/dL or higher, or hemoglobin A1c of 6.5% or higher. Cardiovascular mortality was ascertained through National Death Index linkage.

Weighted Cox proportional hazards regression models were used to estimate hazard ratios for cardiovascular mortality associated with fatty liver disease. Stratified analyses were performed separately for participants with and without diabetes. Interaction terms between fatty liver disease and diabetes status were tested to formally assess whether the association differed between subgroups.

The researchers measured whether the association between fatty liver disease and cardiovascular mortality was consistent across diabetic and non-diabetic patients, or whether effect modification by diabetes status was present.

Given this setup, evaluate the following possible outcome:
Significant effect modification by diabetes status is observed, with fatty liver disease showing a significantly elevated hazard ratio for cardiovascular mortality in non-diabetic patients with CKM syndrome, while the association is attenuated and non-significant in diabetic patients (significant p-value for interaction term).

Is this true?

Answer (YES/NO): YES